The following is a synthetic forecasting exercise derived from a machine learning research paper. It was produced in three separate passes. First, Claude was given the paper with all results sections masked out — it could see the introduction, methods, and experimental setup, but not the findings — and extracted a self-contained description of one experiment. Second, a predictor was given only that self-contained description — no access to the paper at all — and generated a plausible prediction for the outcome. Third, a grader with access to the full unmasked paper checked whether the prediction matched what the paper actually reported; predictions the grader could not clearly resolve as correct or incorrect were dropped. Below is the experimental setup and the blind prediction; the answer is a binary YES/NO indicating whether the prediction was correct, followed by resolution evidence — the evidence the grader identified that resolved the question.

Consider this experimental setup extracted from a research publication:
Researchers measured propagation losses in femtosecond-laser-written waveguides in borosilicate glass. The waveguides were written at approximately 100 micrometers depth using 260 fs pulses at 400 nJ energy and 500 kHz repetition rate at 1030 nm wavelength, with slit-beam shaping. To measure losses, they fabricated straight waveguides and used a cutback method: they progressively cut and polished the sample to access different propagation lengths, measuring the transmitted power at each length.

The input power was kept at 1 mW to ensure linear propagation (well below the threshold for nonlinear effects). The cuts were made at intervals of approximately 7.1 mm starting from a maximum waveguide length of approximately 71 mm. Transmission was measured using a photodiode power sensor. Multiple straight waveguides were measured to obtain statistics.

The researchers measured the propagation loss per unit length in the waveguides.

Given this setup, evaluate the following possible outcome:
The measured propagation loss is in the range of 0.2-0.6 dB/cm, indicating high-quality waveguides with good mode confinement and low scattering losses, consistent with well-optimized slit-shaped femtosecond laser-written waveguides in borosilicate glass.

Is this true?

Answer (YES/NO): YES